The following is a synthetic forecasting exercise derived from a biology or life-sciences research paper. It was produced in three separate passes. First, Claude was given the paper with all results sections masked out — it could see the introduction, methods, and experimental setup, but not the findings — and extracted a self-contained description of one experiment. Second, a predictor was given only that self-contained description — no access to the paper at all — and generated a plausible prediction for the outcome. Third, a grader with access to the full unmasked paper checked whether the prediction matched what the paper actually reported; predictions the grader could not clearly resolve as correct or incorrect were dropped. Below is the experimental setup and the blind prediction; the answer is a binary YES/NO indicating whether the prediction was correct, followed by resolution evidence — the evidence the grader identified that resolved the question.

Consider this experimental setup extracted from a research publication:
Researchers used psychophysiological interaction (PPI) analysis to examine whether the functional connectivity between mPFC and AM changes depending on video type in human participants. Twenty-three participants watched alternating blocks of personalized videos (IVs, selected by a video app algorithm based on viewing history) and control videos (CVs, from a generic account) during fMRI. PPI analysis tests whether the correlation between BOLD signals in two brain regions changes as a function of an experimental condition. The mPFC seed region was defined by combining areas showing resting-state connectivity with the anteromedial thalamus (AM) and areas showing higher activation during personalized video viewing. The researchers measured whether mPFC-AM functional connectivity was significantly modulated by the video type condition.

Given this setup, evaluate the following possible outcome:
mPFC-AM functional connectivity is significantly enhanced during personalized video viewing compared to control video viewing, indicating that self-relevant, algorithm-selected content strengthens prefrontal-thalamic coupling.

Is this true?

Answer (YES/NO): YES